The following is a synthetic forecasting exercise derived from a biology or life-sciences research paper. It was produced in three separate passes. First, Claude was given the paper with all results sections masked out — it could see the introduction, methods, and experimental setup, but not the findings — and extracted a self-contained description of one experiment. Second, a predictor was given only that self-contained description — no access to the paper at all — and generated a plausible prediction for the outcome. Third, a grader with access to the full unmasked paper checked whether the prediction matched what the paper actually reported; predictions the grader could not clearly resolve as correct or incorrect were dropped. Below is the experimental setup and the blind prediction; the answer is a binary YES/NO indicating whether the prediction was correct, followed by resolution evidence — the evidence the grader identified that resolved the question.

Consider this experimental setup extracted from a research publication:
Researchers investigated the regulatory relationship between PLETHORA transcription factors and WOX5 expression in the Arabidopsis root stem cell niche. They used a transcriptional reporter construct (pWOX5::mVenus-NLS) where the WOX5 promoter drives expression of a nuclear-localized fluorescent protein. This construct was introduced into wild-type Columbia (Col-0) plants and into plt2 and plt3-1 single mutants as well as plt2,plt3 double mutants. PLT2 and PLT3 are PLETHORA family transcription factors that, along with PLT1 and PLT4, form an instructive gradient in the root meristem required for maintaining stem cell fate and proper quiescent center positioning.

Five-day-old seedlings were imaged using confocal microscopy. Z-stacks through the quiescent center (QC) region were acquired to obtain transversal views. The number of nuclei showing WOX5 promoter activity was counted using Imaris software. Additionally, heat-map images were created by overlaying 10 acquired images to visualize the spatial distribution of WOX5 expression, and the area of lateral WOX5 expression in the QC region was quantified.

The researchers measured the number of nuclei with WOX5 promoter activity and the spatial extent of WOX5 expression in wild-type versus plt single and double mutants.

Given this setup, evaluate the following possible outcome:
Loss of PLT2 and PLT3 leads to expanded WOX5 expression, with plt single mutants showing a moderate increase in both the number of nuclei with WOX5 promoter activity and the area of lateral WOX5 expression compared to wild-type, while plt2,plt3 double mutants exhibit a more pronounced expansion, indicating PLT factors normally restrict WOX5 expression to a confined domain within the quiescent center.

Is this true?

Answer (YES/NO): YES